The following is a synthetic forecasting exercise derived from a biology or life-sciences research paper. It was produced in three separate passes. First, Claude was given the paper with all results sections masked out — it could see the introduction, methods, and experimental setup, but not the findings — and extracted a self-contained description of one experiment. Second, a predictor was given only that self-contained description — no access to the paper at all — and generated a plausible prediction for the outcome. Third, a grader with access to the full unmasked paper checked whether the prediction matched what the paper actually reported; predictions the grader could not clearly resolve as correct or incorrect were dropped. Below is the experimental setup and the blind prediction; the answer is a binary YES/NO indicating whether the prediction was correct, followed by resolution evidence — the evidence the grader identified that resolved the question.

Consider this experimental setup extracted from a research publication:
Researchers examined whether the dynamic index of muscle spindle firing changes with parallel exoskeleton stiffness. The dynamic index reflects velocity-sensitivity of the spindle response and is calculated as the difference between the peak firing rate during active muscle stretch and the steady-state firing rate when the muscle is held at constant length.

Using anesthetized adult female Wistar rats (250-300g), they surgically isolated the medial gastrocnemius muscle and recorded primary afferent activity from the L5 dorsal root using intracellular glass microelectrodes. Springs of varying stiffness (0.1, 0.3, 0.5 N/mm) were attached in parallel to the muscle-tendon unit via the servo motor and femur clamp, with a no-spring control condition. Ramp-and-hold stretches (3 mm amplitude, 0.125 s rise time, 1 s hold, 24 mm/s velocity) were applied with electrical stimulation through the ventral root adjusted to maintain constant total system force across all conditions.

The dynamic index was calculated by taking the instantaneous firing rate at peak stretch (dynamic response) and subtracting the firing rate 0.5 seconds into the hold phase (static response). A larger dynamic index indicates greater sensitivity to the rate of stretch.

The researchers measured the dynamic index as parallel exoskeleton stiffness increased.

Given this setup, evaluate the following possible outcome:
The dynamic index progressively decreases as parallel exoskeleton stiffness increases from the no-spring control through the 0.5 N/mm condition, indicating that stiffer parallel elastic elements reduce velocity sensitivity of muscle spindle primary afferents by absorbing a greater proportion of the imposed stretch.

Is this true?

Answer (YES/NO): NO